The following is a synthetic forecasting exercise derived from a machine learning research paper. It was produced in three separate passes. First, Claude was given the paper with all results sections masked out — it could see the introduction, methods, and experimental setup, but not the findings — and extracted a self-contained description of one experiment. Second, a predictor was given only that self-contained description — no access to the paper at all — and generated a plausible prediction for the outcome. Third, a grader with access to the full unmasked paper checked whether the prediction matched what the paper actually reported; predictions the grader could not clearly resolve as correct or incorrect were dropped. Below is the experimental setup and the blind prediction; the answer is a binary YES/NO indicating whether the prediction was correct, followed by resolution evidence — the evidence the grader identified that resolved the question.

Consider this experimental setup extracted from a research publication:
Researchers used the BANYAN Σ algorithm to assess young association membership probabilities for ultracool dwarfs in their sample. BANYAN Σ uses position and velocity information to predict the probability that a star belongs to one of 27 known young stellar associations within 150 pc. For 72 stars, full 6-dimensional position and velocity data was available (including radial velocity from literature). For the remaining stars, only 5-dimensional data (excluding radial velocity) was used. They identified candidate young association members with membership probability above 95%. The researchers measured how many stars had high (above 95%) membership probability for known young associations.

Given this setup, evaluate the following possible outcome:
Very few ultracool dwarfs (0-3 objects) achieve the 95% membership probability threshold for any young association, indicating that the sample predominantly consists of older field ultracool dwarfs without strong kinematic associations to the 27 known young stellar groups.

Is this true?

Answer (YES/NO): NO